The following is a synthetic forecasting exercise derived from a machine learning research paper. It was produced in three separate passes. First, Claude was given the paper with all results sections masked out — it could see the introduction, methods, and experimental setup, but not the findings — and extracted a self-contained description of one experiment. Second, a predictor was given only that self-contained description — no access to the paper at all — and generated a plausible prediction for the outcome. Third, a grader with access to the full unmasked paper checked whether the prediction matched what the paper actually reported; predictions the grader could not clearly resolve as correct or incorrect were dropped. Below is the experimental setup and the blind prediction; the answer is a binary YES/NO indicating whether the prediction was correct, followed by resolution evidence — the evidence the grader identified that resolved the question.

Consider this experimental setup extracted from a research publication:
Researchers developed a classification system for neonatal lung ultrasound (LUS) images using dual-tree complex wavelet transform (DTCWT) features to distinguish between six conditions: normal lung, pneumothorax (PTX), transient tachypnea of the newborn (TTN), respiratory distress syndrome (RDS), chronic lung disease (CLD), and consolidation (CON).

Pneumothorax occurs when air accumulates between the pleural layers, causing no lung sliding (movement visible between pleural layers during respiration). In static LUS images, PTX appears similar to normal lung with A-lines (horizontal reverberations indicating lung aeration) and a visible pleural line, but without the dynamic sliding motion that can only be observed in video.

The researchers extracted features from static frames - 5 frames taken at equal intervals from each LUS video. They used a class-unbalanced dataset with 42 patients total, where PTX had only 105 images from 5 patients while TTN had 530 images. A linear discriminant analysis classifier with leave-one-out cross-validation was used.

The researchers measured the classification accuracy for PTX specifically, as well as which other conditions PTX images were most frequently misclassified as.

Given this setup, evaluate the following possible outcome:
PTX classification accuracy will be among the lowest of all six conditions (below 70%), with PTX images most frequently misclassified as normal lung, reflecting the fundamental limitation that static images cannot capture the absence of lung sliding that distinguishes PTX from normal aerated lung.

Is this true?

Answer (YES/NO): NO